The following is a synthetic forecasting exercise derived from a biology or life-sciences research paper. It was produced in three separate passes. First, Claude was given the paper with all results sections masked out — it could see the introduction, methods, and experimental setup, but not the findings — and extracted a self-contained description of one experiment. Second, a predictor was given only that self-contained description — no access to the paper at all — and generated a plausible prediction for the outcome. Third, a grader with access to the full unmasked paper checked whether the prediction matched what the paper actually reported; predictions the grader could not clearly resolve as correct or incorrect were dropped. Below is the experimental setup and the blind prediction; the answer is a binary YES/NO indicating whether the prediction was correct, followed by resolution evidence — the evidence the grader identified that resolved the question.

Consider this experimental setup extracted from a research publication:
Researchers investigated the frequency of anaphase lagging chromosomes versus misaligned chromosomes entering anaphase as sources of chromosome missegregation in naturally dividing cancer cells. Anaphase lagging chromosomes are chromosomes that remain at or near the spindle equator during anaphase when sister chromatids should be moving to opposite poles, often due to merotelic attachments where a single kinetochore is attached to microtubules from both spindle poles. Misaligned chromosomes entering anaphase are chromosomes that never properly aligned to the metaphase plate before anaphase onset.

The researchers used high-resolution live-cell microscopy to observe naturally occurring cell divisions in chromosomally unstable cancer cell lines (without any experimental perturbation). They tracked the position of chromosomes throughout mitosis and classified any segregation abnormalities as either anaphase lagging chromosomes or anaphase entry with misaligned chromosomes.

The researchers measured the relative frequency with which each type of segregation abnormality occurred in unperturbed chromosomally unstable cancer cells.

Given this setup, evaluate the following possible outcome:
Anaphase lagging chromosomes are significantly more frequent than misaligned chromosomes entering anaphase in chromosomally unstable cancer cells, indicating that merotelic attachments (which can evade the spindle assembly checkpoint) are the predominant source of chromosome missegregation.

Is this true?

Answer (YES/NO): YES